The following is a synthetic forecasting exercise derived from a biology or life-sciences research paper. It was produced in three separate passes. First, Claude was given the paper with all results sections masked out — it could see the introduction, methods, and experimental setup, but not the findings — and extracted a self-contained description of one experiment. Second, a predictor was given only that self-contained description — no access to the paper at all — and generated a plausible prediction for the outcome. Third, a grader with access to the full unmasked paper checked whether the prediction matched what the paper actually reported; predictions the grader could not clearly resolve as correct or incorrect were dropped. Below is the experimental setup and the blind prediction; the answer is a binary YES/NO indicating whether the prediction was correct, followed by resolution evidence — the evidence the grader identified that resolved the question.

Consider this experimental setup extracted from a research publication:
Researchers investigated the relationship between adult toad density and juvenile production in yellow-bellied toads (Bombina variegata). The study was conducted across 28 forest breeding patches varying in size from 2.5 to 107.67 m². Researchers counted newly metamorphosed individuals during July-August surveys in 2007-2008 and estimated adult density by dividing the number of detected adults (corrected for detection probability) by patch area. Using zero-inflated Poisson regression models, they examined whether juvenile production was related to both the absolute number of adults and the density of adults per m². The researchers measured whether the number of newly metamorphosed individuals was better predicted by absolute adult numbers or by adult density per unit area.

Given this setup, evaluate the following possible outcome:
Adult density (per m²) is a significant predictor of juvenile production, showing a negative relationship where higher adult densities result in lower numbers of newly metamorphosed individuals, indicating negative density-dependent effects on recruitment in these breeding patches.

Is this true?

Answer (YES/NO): YES